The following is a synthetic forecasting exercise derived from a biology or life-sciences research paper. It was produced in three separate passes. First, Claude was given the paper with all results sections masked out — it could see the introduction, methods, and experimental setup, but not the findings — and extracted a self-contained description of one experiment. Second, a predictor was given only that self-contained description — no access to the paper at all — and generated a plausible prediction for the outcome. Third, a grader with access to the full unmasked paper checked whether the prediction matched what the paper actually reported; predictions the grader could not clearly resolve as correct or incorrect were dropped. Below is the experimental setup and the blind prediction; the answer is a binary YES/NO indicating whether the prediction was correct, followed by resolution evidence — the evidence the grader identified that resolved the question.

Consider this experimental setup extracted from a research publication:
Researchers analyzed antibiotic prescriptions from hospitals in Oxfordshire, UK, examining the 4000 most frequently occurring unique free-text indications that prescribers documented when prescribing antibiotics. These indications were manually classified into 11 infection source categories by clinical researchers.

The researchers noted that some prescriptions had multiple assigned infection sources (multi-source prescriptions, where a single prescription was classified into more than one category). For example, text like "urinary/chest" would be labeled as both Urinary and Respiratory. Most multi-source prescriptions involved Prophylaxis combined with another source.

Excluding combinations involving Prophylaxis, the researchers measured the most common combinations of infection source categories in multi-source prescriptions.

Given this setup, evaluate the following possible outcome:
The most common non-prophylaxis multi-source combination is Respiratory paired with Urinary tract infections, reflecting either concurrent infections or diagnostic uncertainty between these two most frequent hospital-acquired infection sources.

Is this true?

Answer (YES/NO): NO